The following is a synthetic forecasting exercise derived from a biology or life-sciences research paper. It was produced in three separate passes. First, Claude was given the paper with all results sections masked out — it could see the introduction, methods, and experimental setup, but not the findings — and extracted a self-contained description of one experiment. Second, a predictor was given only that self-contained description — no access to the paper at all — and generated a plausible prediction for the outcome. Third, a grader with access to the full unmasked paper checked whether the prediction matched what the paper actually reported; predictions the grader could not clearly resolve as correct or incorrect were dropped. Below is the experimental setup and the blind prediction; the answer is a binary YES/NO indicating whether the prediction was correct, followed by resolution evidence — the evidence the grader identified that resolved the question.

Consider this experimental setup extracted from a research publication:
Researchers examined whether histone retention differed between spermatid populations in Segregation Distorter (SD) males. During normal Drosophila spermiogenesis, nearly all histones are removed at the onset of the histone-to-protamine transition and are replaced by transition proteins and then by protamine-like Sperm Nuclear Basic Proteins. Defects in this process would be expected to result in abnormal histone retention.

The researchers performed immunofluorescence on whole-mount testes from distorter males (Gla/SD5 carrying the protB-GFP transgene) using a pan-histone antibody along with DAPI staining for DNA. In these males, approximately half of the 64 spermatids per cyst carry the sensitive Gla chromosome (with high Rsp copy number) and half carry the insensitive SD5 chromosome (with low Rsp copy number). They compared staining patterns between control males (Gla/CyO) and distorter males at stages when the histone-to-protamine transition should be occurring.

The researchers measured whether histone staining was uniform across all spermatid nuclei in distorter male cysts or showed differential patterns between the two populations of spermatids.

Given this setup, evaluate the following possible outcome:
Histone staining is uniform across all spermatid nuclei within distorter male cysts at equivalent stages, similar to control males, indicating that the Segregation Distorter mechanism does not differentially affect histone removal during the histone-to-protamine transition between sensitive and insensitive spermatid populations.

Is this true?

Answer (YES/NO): NO